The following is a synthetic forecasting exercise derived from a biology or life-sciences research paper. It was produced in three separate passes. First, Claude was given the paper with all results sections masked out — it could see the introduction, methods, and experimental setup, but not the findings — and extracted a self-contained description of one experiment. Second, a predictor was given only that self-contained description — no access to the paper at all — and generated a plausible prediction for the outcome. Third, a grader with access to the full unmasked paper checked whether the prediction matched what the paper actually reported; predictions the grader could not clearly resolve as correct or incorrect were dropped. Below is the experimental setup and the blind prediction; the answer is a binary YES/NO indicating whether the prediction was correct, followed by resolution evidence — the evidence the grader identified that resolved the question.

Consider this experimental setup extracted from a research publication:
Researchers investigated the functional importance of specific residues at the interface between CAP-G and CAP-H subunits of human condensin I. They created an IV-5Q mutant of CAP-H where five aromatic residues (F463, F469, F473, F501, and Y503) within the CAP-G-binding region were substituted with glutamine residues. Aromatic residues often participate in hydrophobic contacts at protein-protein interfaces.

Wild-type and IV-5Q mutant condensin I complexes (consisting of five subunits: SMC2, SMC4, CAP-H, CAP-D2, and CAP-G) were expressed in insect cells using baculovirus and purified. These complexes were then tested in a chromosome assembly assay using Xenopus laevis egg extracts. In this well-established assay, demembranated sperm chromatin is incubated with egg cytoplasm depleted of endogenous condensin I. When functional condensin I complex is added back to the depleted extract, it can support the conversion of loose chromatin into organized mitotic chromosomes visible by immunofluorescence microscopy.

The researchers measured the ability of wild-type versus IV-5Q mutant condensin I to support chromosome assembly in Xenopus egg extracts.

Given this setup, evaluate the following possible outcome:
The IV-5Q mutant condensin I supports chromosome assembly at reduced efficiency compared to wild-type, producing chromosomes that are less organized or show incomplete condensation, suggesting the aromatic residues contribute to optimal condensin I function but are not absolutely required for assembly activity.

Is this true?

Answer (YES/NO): NO